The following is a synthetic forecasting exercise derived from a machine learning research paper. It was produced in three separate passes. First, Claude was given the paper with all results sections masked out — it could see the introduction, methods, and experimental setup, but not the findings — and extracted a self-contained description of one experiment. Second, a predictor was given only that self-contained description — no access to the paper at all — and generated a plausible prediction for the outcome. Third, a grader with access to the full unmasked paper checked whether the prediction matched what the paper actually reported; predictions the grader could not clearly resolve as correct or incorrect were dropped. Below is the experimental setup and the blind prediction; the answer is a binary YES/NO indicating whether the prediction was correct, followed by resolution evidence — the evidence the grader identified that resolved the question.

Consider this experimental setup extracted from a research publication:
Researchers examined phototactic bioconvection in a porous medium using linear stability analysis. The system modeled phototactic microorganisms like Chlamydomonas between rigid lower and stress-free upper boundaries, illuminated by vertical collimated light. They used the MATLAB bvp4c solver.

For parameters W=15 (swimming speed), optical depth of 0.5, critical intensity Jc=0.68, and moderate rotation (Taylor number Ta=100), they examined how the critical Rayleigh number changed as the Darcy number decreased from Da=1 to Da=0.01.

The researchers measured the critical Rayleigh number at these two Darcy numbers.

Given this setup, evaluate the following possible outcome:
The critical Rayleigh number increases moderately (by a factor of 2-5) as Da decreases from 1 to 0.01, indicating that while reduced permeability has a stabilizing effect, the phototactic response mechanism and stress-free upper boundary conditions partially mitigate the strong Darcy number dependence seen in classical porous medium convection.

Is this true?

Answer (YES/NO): YES